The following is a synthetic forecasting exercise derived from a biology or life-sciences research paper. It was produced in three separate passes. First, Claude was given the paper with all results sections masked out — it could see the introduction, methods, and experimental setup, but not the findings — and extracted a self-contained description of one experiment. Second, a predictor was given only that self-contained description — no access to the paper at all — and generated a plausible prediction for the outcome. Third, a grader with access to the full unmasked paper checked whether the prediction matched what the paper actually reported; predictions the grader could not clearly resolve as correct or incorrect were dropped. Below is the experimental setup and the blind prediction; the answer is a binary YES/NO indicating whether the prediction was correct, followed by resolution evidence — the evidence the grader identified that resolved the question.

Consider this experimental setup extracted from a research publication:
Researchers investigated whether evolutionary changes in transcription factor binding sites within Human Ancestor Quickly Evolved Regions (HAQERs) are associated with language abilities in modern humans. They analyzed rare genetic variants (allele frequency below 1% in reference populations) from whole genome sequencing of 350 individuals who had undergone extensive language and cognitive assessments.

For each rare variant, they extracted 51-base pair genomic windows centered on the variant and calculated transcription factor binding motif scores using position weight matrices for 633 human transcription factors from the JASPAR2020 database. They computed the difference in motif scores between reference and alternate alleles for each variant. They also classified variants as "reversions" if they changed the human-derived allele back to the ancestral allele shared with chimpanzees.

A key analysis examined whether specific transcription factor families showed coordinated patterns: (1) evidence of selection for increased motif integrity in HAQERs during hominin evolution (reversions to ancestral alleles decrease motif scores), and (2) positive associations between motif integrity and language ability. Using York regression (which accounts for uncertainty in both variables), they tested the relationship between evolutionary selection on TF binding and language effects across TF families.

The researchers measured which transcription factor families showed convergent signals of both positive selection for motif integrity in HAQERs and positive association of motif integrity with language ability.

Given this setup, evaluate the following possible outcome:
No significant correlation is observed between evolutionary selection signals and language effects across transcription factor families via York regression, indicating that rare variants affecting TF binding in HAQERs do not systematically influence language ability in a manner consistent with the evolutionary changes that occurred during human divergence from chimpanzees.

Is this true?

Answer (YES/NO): NO